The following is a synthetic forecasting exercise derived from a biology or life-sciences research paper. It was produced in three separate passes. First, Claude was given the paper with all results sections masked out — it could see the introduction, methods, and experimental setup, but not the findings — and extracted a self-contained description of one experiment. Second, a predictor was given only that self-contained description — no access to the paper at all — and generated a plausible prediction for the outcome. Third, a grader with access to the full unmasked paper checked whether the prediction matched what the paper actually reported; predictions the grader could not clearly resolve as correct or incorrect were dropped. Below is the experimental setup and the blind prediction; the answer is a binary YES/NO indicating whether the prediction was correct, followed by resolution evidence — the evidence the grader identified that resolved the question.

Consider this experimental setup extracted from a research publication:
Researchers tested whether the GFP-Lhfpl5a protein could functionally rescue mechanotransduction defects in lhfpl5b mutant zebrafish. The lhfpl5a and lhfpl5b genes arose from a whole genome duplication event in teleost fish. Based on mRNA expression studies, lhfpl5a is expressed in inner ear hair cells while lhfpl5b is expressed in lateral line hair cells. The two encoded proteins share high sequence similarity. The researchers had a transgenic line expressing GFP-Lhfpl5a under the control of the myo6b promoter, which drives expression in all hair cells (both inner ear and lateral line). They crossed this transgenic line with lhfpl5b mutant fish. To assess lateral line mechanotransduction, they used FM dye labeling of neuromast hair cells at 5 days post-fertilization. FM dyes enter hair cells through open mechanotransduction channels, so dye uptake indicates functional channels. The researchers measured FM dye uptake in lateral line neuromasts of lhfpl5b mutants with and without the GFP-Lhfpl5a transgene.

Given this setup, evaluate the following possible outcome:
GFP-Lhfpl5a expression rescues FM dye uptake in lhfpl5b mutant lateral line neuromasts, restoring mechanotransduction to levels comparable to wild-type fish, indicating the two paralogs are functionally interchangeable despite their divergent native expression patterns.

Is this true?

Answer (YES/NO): YES